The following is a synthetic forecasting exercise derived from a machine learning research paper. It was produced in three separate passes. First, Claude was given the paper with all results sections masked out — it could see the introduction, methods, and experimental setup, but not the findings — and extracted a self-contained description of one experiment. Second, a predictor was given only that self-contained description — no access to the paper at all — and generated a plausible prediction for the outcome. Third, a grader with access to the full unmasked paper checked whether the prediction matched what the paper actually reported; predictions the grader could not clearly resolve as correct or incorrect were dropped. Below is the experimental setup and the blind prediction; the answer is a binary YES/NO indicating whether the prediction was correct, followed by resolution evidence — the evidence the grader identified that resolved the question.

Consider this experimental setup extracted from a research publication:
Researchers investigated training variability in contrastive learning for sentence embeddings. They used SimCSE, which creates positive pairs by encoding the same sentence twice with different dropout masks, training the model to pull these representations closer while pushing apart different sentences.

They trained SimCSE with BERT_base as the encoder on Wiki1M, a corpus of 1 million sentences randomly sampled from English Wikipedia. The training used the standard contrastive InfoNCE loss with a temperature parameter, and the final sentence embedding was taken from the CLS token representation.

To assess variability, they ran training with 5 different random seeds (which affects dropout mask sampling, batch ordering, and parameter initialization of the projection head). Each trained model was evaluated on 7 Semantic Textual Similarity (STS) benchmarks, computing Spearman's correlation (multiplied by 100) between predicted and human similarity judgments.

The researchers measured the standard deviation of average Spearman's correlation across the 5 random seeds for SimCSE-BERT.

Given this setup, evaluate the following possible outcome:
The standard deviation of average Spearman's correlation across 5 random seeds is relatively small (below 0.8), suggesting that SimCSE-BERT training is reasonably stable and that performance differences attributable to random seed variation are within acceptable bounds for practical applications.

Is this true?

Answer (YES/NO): NO